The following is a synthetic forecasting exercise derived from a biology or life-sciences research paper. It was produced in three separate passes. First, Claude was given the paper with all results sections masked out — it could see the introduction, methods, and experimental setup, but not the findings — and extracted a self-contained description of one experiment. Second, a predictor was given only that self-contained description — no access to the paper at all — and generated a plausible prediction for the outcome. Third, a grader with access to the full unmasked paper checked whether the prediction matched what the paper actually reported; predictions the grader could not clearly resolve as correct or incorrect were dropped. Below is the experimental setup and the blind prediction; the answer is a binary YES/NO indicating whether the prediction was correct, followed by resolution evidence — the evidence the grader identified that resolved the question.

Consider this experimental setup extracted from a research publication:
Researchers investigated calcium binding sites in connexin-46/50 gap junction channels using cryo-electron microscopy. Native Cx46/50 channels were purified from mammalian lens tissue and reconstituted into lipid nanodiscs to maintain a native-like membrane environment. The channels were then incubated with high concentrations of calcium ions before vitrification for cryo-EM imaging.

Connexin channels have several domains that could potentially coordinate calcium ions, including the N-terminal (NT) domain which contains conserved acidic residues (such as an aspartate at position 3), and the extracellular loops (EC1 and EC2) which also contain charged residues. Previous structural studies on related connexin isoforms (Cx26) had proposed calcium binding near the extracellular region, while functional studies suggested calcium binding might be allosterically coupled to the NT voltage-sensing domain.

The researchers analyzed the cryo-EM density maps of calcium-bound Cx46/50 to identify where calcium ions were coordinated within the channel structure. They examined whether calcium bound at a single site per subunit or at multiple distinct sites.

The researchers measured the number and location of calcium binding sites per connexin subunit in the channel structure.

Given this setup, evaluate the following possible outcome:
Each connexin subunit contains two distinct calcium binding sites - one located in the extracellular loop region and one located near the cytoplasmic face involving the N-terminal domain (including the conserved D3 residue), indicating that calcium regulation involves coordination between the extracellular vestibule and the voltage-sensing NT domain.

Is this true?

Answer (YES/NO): YES